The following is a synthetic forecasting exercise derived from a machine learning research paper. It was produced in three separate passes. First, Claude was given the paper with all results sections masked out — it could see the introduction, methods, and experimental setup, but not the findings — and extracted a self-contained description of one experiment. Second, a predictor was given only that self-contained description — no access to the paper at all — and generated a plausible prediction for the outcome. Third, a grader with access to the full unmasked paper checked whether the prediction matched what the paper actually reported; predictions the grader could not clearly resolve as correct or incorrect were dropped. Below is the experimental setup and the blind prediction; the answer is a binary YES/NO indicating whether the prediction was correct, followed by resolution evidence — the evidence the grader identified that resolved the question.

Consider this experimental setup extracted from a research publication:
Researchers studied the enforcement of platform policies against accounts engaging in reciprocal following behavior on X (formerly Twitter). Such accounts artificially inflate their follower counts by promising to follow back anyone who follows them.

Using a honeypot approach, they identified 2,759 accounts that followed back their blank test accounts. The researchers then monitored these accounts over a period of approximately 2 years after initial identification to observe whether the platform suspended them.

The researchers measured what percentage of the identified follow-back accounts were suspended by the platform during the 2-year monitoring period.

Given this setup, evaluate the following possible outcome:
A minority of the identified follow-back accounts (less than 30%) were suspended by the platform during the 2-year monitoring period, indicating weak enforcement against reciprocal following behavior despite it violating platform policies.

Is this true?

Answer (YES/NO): YES